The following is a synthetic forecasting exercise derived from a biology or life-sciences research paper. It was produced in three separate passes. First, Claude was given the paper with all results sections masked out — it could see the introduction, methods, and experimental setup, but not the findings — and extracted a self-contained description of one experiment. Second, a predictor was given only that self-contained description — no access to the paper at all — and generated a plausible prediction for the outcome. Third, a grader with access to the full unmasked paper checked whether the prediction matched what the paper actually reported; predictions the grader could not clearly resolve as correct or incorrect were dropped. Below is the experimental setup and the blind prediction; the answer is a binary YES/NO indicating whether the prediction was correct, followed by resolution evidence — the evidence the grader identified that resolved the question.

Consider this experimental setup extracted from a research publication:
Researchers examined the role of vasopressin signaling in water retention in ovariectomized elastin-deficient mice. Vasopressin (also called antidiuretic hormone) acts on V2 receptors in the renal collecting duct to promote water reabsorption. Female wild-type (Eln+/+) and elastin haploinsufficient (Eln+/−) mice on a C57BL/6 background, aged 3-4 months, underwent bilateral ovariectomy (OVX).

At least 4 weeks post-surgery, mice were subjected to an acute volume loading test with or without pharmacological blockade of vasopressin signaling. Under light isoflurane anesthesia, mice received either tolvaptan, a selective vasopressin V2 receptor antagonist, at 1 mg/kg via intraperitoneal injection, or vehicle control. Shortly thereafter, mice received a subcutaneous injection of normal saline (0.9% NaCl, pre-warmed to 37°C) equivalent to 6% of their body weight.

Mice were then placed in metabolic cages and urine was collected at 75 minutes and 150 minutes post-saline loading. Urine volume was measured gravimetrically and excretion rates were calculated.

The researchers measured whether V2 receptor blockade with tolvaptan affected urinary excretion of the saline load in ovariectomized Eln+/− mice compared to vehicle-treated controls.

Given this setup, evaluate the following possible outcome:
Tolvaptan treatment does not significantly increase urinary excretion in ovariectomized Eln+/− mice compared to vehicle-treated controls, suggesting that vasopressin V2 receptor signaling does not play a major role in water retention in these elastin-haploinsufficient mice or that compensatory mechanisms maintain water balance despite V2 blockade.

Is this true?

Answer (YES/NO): YES